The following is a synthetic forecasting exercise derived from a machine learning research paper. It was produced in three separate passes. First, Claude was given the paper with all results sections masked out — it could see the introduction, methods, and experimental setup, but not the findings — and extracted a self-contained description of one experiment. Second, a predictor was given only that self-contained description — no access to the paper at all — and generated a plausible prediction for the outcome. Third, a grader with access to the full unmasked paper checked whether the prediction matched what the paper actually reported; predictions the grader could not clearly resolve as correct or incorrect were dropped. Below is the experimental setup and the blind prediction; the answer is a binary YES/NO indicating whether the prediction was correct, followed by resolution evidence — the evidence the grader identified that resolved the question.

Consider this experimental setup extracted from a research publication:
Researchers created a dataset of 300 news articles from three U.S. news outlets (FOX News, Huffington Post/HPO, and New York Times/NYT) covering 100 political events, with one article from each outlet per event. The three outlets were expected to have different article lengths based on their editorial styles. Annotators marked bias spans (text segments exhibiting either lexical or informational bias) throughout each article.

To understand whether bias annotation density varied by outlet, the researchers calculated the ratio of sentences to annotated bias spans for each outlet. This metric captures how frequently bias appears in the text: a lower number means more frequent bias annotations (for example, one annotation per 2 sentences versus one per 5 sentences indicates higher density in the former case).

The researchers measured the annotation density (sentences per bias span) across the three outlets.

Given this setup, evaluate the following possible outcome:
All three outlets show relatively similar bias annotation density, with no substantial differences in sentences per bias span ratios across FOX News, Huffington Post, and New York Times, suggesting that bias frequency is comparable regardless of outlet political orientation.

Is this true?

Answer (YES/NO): YES